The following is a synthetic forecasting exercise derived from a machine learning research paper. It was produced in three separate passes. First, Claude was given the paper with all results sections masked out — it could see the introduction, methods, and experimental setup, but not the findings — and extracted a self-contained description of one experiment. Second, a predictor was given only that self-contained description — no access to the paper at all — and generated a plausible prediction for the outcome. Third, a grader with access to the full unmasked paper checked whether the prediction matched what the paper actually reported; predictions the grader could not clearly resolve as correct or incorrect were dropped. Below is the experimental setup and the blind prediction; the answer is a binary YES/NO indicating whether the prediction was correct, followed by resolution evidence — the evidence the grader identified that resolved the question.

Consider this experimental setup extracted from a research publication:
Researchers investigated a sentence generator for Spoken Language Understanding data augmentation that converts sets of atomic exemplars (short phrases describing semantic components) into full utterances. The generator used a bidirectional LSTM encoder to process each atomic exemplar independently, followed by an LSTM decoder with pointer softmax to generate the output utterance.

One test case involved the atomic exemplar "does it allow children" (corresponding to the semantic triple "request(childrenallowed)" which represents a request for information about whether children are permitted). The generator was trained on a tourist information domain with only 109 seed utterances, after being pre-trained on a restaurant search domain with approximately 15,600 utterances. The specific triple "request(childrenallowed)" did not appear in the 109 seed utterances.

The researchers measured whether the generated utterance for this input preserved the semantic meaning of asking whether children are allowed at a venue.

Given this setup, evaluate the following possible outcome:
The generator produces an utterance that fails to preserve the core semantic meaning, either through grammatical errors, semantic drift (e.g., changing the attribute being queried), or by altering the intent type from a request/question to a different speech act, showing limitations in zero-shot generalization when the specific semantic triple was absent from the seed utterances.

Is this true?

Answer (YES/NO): YES